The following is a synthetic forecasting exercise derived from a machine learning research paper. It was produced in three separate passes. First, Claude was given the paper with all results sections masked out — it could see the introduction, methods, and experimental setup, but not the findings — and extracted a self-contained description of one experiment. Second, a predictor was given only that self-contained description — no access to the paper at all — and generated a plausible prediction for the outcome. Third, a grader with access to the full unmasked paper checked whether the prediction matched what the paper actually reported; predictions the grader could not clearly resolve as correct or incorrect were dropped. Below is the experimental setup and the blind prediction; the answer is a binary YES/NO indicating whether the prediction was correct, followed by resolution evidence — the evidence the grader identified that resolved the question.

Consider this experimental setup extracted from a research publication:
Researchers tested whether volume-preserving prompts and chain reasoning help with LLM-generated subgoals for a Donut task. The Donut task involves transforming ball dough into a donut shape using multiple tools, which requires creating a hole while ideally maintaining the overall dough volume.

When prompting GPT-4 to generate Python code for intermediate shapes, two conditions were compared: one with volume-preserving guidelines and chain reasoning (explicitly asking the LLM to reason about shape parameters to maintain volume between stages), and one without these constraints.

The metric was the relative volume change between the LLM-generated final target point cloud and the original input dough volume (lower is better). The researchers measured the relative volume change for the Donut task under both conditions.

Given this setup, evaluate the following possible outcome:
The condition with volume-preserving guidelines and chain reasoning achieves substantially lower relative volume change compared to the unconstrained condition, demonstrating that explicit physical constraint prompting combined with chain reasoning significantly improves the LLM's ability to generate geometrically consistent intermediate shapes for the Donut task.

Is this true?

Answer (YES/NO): YES